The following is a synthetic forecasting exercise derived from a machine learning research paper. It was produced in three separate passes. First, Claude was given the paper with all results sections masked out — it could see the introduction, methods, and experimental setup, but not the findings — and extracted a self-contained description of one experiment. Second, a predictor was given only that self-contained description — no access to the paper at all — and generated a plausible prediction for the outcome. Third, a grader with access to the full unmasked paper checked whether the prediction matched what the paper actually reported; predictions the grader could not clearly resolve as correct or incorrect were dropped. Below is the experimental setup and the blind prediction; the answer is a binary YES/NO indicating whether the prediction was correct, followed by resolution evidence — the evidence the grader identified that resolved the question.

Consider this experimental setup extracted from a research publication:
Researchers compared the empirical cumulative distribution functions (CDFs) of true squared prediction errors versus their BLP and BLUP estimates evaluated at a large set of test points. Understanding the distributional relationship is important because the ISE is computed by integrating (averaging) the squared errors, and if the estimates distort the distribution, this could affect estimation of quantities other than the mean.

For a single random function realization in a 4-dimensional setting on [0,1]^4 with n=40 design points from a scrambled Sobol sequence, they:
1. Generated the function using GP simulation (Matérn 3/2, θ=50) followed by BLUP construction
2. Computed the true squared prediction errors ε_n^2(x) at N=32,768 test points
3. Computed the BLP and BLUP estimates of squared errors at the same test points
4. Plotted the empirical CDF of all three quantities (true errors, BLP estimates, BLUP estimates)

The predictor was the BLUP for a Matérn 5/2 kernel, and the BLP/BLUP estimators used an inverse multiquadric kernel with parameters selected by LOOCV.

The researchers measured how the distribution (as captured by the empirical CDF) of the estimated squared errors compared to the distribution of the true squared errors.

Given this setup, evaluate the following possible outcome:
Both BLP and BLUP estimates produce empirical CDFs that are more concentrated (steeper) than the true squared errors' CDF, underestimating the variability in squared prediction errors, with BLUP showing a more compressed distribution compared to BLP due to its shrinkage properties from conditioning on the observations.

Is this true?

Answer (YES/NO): NO